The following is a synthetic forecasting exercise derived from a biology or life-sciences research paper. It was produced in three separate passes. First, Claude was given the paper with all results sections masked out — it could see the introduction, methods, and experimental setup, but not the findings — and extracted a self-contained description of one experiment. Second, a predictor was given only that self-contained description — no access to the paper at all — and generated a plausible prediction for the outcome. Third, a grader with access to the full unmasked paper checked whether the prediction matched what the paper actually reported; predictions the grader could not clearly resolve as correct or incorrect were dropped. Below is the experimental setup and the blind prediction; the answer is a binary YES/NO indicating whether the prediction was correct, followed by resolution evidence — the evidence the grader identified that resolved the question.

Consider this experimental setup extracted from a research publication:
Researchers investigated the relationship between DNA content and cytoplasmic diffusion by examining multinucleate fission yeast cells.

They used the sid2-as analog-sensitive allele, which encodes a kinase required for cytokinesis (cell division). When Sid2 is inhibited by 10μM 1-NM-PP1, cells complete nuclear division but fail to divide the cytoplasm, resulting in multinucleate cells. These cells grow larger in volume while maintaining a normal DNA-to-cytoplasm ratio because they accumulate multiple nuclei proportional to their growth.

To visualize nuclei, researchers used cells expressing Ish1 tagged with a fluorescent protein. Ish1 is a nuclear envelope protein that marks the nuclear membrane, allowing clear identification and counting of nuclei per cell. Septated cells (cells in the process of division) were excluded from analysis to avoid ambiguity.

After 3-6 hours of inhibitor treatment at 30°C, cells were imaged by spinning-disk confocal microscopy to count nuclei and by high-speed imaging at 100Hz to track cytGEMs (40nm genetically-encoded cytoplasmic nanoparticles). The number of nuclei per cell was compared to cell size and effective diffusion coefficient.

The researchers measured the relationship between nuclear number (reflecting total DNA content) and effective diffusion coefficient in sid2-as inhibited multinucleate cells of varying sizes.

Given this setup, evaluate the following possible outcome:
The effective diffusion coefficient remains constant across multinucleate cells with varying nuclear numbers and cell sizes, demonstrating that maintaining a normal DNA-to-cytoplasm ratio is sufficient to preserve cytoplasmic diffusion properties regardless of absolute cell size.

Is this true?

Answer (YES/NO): YES